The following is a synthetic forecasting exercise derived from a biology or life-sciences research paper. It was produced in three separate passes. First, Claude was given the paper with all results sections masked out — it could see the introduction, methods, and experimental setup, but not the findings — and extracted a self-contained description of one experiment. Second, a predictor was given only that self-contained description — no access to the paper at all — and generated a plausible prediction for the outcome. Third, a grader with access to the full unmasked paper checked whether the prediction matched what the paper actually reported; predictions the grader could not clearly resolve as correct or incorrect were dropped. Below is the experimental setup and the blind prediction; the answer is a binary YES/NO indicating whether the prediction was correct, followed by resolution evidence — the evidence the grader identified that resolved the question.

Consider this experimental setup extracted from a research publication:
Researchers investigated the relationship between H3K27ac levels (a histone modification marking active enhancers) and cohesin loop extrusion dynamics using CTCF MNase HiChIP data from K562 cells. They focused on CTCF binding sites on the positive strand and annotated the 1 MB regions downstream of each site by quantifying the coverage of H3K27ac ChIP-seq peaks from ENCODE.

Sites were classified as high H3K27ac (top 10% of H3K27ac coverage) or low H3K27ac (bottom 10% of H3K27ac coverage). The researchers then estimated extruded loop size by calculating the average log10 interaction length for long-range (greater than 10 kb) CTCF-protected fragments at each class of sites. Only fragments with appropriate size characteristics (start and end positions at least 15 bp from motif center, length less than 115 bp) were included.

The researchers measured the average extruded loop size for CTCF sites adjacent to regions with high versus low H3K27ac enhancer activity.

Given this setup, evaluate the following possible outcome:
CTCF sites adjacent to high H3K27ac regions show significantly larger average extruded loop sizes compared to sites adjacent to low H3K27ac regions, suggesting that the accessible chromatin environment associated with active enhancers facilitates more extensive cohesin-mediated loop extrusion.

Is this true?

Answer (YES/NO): NO